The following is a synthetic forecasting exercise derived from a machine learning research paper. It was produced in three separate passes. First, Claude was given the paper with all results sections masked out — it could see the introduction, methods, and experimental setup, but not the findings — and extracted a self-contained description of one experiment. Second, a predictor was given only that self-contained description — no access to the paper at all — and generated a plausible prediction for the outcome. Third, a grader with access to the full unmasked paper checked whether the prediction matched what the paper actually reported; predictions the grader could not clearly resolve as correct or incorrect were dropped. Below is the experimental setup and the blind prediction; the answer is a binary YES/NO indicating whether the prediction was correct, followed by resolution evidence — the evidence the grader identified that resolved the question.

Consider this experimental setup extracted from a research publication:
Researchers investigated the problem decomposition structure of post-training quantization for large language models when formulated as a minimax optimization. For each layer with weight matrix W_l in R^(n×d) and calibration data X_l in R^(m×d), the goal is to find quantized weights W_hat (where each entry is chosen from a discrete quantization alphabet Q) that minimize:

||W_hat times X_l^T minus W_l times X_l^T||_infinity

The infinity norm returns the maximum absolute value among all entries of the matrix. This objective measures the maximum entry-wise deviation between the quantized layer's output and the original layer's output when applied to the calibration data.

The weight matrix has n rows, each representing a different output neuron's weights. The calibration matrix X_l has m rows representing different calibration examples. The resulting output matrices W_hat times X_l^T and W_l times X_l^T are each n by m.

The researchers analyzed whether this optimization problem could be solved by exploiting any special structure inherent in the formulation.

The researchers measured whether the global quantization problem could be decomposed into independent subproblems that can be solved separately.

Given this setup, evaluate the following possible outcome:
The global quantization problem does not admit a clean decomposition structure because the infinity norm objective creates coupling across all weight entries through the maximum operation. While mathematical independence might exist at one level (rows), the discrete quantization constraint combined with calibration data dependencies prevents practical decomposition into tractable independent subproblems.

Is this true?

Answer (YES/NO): NO